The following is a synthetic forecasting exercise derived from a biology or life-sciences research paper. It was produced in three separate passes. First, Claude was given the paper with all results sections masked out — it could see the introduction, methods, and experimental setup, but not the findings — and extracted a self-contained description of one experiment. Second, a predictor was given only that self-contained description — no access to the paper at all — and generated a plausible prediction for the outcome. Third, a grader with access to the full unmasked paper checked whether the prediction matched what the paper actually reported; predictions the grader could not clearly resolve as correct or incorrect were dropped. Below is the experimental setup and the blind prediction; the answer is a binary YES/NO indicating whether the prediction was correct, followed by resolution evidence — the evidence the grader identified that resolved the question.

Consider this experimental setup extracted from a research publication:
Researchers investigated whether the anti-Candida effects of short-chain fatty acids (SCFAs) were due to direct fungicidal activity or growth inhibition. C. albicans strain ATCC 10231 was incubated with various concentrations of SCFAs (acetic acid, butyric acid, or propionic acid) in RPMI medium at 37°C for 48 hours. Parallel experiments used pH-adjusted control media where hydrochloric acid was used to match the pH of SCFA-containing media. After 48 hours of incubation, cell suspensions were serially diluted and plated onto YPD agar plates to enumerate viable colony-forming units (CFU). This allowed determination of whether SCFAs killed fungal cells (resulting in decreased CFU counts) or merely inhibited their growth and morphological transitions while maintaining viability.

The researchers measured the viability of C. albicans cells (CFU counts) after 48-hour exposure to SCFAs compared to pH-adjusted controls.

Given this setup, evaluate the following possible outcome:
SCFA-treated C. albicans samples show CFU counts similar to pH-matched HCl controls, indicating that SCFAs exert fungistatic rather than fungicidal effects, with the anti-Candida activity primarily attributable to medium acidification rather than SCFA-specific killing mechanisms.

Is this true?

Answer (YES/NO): NO